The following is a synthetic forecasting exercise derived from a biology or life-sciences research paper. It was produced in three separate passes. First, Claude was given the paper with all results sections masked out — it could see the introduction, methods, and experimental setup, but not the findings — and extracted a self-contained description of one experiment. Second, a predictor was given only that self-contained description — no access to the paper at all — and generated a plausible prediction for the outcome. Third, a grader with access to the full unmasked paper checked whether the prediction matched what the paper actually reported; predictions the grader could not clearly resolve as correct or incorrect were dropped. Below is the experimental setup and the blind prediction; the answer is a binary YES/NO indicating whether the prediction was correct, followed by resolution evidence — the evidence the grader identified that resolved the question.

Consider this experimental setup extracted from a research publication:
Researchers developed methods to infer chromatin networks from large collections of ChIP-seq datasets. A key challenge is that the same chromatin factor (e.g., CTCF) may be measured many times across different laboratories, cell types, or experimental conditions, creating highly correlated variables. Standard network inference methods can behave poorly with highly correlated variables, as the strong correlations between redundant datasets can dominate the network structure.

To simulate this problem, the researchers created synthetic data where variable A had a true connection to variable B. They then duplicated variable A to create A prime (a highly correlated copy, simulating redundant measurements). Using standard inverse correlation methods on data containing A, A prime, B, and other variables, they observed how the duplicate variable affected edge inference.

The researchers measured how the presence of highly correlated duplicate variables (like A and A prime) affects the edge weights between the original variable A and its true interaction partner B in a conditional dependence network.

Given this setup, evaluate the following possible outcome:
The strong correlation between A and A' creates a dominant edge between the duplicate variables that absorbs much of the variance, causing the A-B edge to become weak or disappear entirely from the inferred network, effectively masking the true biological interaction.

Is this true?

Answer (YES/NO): YES